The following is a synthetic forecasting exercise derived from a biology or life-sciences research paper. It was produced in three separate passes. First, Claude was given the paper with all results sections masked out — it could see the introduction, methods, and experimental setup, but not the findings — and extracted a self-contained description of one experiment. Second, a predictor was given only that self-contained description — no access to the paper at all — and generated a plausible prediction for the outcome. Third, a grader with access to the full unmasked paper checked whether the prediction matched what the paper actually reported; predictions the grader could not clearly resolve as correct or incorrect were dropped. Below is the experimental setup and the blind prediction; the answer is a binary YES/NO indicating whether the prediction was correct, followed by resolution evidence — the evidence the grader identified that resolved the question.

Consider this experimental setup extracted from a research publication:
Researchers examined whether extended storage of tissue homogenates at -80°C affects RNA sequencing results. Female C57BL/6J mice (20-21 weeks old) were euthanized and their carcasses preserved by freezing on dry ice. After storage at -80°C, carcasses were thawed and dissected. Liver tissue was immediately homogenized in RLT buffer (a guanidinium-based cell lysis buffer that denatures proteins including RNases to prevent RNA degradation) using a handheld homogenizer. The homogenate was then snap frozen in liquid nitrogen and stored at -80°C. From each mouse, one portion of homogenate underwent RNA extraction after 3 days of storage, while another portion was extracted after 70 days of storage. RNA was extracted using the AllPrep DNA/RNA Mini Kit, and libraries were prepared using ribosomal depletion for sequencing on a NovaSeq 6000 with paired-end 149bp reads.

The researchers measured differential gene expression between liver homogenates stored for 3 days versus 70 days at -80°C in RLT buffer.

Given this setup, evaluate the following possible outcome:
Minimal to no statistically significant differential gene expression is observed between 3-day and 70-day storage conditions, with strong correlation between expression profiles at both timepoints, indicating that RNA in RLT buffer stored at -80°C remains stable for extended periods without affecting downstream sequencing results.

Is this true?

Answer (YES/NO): YES